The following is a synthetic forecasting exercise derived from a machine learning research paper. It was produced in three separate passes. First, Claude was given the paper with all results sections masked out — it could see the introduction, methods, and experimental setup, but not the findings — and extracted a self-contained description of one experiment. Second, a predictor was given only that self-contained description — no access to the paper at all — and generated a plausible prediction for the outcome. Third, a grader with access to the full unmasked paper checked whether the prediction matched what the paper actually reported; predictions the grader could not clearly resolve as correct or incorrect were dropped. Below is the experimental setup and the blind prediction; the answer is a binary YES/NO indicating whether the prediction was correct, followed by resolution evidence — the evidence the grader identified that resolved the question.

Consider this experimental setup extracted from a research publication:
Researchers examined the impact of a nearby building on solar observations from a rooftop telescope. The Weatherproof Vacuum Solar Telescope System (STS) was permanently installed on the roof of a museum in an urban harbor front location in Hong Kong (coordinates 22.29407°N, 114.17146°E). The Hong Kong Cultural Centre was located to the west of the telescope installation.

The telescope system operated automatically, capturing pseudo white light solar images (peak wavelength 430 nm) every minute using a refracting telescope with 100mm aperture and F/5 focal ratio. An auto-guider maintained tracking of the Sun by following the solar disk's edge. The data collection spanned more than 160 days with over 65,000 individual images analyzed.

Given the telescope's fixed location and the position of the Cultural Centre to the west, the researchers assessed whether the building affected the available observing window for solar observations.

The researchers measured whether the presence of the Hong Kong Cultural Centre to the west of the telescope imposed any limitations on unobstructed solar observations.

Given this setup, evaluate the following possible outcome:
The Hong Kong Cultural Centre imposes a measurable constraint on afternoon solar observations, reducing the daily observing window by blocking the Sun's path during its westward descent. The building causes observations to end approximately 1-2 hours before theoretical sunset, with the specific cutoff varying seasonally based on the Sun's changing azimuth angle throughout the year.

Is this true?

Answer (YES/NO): NO